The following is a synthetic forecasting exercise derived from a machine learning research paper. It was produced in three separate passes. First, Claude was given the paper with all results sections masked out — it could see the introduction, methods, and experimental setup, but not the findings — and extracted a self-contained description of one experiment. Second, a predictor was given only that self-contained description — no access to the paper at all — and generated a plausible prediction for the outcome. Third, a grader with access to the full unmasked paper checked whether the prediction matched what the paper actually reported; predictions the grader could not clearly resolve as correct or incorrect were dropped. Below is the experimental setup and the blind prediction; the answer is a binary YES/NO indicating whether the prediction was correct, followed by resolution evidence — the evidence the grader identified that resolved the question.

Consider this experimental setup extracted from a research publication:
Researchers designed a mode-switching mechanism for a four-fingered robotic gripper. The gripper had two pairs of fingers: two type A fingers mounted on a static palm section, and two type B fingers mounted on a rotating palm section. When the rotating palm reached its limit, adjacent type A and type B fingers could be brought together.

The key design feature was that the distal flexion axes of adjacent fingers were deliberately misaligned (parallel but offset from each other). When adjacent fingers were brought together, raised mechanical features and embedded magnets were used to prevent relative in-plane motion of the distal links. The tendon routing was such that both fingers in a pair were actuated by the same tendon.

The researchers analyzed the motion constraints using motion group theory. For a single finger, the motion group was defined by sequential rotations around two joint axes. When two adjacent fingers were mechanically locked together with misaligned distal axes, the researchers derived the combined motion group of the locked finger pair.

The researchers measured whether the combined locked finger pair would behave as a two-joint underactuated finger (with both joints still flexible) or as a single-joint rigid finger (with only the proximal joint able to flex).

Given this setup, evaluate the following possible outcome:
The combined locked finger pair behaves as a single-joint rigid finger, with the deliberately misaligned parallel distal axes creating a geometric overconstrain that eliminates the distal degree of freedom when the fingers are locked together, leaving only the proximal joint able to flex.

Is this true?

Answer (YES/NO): YES